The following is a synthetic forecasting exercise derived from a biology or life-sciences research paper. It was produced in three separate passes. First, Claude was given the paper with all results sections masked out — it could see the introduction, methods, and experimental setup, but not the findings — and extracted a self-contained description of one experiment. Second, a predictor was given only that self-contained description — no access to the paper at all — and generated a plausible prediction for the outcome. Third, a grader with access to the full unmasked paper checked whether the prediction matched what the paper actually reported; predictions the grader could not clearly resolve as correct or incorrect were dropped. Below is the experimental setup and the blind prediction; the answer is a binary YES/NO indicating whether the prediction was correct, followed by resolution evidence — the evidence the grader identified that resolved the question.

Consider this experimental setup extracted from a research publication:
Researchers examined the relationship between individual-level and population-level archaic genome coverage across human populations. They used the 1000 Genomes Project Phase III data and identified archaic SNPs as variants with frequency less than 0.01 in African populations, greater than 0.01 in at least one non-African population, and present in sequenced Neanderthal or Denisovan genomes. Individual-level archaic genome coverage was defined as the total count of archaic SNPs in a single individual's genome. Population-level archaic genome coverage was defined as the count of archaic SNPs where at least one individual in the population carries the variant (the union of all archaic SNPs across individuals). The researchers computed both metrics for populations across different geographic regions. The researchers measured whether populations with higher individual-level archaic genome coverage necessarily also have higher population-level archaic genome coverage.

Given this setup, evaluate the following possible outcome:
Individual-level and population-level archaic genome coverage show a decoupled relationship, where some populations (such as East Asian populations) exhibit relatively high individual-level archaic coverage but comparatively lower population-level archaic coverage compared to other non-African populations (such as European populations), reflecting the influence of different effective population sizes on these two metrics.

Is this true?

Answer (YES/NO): YES